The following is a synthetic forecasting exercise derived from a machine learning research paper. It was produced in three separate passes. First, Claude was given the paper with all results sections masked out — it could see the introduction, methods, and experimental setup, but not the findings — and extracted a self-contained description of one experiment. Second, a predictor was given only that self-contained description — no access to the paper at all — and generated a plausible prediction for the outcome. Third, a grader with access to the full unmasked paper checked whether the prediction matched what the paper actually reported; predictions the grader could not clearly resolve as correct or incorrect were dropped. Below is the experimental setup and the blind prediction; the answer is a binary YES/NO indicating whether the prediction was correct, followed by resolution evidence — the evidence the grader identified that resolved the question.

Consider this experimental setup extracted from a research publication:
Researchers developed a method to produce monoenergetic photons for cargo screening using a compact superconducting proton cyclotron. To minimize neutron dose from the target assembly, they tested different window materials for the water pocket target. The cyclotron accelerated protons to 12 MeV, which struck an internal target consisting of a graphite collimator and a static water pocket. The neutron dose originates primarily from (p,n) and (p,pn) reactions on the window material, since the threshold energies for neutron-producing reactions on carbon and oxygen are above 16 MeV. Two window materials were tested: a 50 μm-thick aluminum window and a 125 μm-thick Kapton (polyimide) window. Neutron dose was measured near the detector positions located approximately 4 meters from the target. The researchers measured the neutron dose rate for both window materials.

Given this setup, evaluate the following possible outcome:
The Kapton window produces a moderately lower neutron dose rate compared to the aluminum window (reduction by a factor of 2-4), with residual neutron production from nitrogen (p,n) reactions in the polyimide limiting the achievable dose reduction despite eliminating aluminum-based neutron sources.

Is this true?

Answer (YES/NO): NO